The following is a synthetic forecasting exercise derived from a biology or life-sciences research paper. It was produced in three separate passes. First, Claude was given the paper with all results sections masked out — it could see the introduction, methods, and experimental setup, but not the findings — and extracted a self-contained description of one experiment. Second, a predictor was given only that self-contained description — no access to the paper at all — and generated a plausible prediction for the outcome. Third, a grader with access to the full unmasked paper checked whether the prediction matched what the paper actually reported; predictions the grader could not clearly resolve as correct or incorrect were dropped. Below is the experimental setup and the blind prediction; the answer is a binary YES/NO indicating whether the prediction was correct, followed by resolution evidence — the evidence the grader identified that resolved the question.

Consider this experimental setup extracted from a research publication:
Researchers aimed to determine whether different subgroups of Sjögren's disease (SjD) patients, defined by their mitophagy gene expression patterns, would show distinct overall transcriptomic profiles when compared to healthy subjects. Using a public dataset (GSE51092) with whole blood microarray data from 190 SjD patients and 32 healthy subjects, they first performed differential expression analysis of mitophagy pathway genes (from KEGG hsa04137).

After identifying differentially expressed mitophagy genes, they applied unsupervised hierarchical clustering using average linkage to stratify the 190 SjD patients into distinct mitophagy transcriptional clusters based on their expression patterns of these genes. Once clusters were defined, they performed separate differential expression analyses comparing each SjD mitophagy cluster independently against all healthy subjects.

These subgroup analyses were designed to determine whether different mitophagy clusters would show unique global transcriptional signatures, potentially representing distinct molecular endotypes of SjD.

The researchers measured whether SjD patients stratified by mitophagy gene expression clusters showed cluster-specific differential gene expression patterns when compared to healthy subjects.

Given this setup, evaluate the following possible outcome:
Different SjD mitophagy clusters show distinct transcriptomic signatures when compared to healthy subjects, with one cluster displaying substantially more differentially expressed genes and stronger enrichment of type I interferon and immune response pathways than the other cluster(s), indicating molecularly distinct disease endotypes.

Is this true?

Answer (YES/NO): NO